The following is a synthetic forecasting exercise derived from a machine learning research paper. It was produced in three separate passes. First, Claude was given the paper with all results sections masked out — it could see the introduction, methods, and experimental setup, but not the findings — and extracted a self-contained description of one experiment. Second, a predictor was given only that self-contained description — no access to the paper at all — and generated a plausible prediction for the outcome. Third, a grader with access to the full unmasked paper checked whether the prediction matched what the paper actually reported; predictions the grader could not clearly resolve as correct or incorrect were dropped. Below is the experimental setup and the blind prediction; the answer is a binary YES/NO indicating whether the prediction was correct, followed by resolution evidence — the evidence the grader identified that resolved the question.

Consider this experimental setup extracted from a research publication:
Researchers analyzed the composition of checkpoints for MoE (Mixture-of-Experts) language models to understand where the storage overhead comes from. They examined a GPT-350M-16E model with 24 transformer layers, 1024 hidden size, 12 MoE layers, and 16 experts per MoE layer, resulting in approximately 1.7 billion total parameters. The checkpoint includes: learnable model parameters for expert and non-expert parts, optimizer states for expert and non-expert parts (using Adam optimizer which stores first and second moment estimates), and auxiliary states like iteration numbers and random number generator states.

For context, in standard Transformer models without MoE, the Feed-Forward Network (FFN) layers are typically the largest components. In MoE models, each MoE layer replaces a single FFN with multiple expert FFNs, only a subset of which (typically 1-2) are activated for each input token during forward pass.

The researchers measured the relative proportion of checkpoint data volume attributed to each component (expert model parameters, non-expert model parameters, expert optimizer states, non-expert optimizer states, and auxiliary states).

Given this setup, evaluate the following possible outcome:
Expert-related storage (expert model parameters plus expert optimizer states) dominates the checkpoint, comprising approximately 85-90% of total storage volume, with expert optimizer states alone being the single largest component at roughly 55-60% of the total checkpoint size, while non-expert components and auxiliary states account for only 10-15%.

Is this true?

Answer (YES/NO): NO